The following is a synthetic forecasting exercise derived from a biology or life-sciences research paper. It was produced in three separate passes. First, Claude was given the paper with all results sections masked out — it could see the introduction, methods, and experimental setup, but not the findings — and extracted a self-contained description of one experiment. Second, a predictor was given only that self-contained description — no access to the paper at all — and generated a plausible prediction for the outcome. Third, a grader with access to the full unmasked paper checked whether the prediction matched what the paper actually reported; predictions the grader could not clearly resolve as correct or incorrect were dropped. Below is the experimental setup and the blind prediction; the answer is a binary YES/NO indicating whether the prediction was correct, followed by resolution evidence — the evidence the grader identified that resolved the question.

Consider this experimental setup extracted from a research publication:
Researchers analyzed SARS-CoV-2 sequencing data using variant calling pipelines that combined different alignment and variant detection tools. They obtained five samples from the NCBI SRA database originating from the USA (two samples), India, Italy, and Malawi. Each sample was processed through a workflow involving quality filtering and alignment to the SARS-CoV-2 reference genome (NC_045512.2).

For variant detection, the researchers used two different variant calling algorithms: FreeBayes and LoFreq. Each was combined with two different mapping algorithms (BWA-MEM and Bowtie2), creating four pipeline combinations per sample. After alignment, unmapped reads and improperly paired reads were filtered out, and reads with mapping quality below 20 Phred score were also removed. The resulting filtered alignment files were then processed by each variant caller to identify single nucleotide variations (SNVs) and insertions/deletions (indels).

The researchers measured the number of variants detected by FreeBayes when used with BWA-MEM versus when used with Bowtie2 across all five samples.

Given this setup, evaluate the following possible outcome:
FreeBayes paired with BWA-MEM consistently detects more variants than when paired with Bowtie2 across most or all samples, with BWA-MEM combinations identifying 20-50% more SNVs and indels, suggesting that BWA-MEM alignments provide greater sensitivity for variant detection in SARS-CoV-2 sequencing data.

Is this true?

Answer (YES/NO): NO